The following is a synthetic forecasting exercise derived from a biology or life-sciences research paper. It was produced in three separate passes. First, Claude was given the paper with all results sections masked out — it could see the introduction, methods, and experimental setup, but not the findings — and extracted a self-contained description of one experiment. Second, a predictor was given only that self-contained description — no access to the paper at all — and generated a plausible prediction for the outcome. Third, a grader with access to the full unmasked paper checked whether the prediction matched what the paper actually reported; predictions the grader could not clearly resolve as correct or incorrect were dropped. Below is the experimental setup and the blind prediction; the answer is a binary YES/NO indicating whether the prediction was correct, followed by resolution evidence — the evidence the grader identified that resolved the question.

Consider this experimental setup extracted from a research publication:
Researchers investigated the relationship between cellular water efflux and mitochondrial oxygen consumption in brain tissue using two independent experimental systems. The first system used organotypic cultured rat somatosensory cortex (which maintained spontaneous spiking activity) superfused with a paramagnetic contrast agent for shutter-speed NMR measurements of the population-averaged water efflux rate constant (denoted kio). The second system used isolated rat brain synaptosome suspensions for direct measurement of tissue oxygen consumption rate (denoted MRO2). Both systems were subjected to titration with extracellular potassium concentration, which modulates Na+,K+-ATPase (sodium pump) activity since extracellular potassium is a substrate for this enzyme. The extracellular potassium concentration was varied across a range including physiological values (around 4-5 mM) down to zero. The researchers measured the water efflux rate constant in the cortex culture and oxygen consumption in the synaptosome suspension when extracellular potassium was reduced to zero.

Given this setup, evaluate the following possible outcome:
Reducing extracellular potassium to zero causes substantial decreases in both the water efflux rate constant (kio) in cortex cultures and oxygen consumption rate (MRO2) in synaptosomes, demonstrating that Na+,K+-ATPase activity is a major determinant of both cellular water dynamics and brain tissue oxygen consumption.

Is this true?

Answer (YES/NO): NO